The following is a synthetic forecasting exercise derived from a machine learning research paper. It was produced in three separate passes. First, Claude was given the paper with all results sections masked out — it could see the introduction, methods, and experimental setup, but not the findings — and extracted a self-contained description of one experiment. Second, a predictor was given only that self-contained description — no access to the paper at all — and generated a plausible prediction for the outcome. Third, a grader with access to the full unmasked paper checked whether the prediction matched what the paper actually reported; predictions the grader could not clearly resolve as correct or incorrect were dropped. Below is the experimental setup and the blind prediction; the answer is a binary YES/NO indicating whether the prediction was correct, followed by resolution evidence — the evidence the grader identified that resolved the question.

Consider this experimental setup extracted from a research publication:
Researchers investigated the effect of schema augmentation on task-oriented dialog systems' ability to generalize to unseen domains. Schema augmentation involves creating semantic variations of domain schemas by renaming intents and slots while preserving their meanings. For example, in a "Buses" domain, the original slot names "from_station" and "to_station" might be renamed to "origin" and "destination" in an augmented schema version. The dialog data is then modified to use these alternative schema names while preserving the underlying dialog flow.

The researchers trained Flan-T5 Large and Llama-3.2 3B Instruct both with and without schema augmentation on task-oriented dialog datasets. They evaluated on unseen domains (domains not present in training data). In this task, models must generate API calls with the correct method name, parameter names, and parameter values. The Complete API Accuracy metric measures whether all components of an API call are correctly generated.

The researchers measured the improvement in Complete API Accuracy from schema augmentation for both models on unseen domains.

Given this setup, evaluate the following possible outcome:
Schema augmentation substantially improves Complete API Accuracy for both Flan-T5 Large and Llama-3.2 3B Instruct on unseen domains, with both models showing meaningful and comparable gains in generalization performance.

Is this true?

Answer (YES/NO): NO